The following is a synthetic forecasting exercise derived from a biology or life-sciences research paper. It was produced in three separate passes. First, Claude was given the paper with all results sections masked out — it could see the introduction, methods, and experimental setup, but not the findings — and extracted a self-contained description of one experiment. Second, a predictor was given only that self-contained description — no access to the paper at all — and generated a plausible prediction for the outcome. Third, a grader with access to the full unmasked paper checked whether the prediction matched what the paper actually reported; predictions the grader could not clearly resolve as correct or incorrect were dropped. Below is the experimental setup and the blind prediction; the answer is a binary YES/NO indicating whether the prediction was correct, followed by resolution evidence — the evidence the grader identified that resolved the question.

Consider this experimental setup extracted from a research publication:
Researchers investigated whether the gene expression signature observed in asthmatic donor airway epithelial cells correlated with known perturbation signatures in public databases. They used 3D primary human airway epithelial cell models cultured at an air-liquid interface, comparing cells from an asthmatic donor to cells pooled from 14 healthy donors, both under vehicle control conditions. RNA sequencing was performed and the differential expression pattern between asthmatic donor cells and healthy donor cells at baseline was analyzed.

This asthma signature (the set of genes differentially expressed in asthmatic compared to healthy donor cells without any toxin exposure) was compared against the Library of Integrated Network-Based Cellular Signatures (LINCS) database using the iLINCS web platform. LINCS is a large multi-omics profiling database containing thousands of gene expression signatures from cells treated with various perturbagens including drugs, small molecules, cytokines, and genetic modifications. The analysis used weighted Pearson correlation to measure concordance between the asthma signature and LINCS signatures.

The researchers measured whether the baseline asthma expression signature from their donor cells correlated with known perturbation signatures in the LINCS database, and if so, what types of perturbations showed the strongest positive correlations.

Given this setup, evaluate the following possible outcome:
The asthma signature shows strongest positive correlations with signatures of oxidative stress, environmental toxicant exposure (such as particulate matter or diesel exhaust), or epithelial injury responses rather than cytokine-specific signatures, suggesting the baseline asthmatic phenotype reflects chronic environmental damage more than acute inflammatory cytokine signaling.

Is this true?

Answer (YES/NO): NO